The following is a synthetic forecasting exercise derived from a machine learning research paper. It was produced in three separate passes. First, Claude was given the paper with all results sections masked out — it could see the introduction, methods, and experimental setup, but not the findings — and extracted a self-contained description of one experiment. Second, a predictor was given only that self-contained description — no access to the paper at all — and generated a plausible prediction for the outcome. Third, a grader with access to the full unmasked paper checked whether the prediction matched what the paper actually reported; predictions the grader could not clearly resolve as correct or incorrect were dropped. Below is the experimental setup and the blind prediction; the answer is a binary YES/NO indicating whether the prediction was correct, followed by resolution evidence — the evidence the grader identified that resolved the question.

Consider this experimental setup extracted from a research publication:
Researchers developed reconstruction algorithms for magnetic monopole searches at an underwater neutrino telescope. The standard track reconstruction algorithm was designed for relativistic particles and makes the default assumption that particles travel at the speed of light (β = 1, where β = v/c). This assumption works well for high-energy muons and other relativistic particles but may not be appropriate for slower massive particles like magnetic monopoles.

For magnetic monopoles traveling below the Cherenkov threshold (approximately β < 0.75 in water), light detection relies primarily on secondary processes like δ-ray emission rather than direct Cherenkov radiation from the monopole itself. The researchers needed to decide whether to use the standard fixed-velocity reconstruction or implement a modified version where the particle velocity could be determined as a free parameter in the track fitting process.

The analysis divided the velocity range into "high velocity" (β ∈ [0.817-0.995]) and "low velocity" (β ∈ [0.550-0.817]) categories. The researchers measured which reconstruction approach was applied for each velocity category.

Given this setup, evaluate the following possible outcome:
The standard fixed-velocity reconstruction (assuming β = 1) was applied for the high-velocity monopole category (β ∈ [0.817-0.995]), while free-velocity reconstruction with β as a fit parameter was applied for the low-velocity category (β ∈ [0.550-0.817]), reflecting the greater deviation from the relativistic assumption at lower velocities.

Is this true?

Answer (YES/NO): YES